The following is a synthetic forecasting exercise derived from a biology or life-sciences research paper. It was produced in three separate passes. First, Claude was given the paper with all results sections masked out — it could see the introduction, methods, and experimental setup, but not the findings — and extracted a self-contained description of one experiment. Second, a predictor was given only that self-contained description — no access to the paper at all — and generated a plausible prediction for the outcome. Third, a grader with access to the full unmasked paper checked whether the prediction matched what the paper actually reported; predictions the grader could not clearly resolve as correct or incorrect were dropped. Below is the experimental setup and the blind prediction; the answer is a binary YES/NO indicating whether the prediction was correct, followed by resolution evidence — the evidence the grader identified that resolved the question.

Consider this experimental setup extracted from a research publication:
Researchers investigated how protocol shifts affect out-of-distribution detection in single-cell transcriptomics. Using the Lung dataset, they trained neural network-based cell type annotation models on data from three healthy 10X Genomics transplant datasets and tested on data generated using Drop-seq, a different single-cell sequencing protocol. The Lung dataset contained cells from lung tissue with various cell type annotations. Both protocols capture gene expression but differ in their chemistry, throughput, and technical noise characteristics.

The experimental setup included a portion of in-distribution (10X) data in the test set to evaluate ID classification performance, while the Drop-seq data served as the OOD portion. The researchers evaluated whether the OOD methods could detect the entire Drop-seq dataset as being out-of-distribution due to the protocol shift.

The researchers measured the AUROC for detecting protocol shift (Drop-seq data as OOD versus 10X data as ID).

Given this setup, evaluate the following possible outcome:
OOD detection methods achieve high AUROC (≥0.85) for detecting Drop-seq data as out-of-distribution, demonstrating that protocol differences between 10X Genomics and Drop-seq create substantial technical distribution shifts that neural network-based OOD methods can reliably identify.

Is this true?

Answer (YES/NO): YES